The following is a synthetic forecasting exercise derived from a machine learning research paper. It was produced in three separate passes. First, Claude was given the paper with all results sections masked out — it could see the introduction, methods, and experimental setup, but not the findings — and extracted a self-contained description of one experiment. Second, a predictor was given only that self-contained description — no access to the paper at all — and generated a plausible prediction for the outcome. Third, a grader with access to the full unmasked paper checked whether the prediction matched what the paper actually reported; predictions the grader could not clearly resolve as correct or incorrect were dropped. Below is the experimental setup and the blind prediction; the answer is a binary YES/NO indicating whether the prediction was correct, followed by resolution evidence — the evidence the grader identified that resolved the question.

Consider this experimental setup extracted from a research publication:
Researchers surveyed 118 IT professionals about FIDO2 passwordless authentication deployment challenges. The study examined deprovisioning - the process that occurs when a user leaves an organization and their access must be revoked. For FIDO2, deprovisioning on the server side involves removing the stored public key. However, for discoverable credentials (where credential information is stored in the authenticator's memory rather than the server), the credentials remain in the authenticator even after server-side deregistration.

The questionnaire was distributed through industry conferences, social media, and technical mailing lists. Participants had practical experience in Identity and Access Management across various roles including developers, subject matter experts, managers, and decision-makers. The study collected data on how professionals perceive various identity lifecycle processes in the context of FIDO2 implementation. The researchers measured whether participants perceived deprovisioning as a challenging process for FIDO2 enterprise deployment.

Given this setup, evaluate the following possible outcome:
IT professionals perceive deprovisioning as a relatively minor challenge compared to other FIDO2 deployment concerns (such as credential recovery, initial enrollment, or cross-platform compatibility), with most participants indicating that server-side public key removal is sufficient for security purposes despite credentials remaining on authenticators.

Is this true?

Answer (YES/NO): NO